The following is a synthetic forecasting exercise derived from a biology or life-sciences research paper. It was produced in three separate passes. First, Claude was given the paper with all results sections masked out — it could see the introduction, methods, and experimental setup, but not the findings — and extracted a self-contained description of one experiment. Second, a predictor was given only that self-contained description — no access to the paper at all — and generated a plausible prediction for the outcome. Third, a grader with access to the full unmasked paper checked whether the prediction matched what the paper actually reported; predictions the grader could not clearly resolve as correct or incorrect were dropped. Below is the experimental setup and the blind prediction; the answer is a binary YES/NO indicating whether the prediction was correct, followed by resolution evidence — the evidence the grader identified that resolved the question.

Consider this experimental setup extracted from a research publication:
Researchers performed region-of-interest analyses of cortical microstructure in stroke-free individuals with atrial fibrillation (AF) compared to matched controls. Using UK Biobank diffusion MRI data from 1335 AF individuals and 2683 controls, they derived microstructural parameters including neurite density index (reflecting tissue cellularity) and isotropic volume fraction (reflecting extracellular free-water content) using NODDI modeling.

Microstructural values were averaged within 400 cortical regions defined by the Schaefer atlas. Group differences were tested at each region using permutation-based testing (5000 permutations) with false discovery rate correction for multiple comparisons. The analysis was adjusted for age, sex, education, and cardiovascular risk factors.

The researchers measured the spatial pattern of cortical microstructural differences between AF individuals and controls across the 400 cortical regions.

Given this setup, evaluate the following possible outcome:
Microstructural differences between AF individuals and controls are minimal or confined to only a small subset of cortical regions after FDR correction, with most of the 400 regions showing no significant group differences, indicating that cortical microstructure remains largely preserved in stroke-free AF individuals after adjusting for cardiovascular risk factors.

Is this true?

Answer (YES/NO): NO